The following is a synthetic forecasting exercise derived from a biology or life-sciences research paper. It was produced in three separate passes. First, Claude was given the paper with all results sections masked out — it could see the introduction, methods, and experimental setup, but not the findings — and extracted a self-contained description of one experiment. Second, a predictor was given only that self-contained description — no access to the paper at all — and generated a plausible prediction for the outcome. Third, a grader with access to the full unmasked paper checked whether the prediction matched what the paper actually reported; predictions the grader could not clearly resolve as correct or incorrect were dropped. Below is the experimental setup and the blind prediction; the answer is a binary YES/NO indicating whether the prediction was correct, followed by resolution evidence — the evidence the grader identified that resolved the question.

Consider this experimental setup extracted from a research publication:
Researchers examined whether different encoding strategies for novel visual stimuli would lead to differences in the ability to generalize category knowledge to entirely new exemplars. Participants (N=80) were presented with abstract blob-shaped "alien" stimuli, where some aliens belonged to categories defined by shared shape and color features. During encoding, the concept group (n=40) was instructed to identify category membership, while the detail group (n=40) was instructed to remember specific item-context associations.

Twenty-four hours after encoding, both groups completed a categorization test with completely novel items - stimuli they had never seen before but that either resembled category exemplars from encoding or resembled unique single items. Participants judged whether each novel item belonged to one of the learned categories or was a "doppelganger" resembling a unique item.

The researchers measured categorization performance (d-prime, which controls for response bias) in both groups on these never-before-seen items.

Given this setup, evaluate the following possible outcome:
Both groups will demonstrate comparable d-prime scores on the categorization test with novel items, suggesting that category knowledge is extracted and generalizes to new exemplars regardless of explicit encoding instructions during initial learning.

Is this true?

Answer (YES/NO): NO